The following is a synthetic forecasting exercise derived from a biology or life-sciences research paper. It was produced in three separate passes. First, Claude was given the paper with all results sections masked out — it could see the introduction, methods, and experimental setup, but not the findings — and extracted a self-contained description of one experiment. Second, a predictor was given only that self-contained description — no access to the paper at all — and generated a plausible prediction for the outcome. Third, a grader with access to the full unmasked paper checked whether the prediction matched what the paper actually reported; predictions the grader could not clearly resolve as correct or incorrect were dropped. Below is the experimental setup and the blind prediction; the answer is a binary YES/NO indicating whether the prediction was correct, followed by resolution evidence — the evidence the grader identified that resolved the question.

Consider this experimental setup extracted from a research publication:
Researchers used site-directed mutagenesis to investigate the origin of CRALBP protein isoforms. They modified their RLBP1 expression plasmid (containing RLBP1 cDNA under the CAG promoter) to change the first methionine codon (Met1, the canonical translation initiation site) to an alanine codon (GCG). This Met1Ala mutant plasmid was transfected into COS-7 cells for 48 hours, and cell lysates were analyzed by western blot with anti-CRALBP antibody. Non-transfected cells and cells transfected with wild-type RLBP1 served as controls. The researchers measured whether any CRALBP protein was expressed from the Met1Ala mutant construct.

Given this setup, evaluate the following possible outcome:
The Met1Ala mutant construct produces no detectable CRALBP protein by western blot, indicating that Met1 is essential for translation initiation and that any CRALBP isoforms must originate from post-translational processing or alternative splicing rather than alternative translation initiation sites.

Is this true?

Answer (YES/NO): NO